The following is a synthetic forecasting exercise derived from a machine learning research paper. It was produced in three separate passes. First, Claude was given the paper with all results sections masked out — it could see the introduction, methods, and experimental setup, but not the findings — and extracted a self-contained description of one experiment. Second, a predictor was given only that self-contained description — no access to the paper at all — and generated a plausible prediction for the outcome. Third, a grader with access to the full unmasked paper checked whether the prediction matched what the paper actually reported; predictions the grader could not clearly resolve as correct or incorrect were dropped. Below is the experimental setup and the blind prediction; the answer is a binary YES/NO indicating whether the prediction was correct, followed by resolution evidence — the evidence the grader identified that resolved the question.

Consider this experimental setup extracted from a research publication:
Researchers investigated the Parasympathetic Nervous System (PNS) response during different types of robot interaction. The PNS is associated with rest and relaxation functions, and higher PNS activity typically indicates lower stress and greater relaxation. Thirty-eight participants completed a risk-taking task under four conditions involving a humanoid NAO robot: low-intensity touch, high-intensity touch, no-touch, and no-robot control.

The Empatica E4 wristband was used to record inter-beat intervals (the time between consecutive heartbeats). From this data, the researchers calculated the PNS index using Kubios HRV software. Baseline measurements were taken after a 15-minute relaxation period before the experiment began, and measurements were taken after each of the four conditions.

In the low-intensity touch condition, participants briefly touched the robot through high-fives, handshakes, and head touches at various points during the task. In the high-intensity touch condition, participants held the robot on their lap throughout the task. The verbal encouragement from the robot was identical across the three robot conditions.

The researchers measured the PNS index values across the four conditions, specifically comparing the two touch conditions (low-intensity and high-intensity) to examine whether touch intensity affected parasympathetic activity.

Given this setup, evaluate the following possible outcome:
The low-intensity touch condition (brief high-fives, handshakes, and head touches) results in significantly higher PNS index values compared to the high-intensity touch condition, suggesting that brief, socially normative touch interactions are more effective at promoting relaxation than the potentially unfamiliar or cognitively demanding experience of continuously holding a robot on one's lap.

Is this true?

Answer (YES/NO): YES